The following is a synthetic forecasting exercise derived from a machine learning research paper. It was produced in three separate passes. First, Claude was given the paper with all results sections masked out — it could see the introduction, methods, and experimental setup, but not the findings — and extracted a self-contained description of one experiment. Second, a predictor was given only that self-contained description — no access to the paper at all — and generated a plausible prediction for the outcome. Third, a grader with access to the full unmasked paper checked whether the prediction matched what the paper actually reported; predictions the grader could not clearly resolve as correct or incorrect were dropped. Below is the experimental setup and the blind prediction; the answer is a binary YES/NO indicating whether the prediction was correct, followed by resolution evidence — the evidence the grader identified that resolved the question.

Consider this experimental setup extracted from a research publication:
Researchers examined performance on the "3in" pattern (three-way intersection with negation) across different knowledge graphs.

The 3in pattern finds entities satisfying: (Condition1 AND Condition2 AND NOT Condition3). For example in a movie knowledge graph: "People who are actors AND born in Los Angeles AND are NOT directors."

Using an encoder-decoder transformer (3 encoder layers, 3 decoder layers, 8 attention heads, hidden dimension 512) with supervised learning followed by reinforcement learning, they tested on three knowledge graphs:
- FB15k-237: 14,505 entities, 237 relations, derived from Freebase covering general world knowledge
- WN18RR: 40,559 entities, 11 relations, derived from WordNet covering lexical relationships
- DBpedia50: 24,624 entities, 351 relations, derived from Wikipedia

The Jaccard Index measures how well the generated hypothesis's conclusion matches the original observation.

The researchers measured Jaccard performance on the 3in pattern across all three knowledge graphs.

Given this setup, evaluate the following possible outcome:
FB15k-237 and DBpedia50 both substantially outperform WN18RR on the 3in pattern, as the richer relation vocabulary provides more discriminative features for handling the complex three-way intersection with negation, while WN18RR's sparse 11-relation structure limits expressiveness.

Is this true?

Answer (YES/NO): NO